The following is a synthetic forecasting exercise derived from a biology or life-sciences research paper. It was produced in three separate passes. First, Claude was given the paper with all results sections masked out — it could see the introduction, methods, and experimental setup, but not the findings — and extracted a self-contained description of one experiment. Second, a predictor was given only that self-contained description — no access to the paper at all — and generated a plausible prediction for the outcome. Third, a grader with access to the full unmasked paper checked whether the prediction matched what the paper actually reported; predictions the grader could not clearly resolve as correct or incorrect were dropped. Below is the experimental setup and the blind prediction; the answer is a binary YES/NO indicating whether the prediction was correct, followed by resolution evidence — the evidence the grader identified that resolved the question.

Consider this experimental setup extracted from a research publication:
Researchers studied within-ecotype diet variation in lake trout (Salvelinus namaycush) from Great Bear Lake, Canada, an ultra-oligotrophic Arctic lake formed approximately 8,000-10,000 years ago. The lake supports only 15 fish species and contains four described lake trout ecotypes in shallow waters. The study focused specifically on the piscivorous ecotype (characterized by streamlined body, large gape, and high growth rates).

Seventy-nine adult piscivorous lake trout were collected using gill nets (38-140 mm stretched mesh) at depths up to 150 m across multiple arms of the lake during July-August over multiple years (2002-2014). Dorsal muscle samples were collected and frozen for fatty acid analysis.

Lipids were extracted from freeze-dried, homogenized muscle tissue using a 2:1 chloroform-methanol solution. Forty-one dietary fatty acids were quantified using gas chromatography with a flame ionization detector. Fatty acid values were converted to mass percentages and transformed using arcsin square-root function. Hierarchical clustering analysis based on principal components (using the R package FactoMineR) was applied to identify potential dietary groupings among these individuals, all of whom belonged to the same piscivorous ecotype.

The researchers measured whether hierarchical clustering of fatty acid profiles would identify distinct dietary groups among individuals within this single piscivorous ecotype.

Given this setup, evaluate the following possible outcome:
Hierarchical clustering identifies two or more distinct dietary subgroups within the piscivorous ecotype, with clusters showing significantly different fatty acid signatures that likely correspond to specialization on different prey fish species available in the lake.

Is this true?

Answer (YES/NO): NO